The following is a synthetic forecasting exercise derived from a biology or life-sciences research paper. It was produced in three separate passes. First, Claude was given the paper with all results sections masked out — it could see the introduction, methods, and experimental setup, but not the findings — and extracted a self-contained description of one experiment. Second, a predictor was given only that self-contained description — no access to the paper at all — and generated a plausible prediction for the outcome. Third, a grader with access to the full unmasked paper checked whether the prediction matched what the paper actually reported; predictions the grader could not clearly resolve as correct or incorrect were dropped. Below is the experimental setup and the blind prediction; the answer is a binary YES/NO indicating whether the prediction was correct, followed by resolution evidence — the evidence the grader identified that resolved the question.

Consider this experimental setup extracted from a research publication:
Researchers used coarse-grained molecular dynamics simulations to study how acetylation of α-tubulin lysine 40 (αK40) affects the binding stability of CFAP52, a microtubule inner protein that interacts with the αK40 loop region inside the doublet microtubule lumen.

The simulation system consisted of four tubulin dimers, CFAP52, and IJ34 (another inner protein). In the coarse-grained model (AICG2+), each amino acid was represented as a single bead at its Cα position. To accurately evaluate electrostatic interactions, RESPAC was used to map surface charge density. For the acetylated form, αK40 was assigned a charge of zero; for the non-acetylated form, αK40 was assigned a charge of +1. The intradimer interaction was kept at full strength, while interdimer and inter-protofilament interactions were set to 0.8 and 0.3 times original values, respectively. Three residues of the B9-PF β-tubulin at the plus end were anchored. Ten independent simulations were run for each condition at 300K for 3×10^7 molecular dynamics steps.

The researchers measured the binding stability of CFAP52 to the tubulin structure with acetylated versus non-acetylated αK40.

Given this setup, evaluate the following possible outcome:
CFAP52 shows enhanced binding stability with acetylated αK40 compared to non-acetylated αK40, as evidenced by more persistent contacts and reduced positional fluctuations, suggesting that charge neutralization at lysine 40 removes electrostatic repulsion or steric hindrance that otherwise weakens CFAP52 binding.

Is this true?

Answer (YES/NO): NO